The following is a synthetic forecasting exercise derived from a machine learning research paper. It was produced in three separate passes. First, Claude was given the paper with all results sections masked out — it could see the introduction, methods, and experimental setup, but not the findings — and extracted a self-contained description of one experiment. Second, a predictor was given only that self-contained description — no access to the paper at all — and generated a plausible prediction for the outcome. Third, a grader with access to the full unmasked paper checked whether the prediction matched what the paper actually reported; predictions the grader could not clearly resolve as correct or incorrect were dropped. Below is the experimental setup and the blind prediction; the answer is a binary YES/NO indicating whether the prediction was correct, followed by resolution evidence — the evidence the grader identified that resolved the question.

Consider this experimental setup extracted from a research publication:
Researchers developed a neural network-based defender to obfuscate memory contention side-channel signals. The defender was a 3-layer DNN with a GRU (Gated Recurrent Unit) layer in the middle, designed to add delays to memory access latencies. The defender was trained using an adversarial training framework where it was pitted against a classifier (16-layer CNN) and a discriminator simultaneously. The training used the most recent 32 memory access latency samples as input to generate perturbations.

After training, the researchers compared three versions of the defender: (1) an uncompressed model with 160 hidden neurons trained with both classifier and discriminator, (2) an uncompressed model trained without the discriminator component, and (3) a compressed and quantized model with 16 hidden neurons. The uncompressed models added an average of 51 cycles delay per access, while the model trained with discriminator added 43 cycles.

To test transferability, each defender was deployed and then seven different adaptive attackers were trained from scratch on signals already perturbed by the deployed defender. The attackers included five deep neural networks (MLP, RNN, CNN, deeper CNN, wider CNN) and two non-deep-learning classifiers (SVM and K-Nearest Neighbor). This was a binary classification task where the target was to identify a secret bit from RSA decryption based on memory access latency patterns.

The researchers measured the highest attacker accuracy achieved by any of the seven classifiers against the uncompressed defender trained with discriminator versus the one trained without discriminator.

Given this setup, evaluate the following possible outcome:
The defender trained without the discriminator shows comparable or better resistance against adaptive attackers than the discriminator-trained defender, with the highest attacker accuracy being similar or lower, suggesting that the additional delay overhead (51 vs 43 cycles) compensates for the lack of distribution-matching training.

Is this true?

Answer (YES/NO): NO